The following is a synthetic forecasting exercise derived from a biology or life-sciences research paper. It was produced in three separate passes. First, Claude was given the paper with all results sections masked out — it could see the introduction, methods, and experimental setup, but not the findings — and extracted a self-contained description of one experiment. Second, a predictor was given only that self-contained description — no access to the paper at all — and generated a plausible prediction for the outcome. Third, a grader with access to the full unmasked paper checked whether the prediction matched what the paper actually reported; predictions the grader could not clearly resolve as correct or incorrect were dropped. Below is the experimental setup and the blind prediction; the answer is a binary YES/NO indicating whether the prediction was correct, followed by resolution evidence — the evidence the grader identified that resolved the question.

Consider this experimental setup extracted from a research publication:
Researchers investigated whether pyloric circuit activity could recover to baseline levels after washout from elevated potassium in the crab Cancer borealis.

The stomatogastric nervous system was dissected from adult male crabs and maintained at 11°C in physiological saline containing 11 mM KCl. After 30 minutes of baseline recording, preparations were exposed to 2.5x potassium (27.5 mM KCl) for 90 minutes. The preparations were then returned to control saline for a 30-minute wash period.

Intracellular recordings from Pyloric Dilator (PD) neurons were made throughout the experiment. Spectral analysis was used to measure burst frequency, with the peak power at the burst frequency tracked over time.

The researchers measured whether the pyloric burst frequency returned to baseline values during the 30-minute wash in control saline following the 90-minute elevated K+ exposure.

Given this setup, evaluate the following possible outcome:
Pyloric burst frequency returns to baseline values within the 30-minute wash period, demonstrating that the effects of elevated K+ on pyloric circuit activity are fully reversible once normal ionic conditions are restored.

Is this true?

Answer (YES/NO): YES